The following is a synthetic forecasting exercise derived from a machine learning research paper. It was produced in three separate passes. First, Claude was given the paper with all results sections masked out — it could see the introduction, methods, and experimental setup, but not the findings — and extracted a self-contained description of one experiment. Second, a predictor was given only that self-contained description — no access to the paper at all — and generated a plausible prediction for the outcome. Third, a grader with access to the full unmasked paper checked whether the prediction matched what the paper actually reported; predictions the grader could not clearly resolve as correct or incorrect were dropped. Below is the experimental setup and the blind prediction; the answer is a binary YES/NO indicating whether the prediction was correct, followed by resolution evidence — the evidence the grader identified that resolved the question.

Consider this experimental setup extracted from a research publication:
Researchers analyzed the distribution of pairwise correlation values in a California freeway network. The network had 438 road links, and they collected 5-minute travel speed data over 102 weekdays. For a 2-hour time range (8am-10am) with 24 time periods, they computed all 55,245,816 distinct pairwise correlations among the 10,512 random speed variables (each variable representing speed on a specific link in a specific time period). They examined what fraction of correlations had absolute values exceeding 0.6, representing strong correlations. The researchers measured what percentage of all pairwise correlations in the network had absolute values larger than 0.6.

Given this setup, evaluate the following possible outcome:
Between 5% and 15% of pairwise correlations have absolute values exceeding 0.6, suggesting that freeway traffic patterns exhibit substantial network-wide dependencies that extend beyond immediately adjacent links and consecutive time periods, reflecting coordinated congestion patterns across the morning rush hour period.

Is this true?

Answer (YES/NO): NO